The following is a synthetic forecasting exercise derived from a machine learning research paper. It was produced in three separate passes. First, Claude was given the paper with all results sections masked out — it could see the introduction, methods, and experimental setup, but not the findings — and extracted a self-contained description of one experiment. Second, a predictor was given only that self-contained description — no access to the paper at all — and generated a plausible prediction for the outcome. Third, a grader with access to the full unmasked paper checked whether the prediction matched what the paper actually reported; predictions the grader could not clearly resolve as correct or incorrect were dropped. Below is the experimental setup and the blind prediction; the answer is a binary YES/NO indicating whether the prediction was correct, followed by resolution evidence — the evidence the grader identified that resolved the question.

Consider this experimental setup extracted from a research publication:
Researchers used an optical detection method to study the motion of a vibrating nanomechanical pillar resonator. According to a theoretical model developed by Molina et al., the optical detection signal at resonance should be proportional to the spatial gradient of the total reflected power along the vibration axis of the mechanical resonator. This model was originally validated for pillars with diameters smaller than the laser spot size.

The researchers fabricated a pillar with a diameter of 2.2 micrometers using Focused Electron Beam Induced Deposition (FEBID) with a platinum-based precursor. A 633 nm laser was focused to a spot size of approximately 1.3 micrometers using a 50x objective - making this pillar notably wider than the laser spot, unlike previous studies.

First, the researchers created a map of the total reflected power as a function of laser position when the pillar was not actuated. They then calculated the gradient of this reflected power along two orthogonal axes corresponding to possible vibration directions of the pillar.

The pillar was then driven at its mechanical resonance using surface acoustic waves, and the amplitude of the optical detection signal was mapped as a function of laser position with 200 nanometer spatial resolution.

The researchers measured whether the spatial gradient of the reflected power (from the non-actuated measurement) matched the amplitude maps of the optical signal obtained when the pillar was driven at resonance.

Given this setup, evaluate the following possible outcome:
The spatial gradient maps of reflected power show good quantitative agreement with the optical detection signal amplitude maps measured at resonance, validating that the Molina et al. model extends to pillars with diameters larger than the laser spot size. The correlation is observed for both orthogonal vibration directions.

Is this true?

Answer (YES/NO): YES